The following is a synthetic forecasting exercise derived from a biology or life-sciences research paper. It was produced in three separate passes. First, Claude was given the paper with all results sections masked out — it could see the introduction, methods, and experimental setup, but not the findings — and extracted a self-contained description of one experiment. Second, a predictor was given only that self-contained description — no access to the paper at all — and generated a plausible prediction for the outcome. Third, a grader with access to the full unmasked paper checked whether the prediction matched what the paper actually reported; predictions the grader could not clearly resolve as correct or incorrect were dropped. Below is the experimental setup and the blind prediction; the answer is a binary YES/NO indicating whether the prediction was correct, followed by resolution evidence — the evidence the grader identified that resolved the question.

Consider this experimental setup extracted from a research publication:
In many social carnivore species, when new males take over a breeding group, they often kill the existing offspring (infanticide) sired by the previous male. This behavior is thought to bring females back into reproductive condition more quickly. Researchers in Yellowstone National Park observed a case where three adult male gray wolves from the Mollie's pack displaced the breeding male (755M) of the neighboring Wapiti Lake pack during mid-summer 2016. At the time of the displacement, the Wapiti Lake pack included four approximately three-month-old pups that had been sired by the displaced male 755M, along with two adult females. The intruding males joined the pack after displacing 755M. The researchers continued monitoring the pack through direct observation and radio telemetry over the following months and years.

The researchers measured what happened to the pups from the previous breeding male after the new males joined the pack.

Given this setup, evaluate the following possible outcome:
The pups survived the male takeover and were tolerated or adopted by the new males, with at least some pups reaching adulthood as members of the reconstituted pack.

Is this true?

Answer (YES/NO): YES